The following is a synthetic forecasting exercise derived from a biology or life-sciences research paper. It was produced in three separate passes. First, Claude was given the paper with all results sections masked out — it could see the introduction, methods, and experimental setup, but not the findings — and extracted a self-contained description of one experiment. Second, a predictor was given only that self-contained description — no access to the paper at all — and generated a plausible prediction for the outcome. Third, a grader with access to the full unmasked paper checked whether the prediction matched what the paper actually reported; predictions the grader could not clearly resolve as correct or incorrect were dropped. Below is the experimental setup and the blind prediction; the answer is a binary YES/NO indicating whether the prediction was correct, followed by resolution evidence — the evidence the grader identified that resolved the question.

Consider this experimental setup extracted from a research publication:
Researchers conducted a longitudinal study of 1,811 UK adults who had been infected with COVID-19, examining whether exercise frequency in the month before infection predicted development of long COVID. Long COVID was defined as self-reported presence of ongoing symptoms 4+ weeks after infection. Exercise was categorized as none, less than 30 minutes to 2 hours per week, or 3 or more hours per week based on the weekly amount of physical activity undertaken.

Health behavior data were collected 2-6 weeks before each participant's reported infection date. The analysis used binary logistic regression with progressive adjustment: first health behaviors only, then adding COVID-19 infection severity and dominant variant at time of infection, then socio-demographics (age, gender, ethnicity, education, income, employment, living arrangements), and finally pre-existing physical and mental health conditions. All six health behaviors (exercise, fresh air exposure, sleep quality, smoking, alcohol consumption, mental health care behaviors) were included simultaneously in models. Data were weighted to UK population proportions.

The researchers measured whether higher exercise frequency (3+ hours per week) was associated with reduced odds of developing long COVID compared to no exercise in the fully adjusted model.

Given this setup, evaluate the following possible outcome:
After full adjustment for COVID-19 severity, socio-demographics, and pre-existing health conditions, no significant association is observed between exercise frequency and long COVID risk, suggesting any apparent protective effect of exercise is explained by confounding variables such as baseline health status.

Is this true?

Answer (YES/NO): YES